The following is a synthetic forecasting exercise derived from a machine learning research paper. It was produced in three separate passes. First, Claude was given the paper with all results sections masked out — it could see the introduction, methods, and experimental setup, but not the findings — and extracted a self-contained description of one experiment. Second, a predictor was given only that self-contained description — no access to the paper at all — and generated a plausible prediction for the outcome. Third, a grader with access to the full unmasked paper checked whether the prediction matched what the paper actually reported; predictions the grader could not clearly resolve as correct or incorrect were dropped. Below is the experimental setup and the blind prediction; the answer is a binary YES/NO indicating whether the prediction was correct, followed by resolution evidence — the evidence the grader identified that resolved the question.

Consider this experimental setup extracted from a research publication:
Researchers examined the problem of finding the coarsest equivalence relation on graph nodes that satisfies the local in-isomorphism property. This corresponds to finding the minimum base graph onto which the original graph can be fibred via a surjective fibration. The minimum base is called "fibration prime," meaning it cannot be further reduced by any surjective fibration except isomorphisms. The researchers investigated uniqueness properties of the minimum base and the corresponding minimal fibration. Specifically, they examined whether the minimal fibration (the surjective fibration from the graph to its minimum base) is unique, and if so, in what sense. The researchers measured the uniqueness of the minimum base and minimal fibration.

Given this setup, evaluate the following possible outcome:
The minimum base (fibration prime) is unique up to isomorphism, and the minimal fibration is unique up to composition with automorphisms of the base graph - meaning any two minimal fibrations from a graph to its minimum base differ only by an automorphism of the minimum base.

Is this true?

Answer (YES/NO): NO